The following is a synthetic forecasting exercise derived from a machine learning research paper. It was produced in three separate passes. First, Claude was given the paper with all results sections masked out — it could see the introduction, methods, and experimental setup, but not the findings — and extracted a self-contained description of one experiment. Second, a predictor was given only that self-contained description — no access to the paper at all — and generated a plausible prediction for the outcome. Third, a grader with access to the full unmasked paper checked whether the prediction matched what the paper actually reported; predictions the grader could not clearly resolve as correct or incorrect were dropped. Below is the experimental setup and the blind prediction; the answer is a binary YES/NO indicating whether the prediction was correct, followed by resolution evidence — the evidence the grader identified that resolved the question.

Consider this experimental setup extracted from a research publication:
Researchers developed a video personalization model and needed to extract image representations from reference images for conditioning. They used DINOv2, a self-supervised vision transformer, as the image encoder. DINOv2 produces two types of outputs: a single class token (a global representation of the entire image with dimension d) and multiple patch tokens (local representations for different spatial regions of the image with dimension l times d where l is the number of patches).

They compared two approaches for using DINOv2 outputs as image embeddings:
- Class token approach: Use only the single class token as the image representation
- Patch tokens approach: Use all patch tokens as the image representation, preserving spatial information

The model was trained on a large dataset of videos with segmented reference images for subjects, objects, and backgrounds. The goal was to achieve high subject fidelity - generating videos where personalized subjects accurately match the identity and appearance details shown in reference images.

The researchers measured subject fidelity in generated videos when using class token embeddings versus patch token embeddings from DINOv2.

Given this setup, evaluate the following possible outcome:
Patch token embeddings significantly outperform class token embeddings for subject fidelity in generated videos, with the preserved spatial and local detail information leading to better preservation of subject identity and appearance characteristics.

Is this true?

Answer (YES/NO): NO